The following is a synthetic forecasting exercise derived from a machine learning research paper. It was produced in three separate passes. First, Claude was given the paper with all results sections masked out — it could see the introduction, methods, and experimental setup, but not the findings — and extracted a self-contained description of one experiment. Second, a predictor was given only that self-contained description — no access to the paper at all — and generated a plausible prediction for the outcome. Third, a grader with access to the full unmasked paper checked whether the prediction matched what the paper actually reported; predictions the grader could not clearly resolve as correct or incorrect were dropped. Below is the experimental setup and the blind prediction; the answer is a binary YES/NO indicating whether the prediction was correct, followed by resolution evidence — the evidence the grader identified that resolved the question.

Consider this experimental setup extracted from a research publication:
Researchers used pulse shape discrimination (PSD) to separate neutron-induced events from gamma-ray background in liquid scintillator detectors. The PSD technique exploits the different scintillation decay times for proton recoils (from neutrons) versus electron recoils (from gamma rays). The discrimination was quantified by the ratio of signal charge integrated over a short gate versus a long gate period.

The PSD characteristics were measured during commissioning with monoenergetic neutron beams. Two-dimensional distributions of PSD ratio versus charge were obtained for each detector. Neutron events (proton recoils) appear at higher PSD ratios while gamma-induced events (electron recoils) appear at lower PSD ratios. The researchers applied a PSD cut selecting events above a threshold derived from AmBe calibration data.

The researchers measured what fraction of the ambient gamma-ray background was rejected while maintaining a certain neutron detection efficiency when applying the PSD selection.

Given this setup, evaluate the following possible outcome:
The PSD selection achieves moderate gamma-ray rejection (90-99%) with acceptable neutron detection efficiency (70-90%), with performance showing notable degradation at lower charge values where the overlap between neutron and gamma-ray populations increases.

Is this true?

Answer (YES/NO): NO